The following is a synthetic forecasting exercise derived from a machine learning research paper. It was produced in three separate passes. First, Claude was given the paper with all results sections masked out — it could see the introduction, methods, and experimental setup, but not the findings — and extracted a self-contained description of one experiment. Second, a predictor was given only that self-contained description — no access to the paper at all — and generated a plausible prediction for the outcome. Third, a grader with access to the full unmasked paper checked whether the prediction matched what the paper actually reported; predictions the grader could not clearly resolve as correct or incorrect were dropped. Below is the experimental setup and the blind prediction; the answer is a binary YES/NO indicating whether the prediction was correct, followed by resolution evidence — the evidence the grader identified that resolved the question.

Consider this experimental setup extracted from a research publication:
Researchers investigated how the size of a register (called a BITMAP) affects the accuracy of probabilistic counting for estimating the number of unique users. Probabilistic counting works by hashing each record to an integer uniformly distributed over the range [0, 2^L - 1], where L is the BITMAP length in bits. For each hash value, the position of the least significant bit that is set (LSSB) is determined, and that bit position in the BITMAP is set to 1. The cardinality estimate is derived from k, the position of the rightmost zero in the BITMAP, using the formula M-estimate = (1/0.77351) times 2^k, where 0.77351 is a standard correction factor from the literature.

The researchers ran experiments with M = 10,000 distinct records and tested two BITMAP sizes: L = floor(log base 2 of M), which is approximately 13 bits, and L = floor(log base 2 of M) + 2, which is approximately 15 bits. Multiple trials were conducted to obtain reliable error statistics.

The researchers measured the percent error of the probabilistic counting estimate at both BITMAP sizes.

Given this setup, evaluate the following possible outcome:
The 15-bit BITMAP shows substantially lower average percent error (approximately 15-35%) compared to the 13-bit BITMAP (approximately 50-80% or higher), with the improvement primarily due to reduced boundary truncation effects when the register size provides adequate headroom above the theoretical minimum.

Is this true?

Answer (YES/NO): NO